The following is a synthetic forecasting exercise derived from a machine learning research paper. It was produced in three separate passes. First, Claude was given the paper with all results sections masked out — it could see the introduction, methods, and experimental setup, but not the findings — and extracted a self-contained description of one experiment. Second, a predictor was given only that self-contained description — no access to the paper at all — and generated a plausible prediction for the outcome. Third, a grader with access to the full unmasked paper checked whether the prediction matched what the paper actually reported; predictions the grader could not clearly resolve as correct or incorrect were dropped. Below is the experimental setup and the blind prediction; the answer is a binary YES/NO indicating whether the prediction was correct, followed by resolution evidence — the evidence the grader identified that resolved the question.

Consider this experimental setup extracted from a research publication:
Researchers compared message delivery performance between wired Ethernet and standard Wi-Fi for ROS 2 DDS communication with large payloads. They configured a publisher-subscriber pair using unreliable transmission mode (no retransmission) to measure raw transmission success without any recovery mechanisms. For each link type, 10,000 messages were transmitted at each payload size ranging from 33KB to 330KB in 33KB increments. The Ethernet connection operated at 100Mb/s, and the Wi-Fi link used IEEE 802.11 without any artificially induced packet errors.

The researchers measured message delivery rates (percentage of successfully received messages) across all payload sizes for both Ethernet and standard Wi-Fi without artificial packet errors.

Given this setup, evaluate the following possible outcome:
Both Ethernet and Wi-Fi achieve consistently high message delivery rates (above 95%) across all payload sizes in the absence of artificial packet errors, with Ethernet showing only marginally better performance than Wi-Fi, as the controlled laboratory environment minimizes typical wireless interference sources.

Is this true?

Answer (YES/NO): NO